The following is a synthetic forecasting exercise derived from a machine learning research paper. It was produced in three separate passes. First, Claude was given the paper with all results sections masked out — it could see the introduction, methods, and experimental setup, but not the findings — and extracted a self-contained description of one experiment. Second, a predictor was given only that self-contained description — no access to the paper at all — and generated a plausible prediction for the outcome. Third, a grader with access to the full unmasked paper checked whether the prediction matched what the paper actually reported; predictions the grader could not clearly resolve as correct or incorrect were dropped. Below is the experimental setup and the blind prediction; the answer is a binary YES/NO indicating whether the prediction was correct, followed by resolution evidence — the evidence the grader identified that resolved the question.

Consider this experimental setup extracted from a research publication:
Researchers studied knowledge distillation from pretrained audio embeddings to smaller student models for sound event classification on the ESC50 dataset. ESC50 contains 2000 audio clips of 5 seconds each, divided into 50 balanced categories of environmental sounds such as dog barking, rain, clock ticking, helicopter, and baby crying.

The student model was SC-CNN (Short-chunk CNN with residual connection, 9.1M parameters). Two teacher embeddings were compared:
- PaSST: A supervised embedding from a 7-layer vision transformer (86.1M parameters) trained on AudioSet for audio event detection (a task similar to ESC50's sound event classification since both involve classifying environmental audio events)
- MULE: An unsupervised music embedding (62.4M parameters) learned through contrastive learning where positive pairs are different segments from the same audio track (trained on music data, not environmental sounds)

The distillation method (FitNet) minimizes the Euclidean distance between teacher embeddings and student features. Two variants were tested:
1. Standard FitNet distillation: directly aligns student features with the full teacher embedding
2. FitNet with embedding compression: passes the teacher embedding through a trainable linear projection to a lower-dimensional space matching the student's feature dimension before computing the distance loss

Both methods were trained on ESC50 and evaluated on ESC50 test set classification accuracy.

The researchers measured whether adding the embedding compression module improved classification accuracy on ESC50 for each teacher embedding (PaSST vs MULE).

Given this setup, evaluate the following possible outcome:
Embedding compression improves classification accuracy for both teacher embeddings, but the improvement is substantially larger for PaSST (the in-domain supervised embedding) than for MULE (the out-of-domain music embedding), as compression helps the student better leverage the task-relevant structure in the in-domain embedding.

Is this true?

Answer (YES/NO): NO